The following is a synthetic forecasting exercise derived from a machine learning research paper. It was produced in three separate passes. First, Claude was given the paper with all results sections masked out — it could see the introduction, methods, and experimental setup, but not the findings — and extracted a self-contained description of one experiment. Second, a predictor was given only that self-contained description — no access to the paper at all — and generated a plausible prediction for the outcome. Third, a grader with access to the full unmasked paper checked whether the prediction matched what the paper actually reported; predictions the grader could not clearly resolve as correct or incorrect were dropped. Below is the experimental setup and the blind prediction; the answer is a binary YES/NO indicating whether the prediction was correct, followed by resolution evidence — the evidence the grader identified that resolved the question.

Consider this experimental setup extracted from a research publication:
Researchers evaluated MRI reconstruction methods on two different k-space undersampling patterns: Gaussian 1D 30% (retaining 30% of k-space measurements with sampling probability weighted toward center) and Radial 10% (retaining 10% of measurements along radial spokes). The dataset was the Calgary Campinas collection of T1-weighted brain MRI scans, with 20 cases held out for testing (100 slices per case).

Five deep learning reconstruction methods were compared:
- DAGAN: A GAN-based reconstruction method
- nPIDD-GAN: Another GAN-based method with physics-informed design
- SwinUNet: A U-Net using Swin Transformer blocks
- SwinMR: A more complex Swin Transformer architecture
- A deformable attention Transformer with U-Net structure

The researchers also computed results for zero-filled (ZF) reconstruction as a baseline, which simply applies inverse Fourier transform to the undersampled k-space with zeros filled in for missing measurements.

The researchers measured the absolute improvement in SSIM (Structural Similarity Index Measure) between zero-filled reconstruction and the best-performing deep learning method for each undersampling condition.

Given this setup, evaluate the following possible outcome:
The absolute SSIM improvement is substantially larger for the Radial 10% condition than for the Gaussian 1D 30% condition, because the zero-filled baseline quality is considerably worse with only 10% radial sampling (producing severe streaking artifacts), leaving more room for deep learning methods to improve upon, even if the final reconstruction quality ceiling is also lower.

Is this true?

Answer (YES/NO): YES